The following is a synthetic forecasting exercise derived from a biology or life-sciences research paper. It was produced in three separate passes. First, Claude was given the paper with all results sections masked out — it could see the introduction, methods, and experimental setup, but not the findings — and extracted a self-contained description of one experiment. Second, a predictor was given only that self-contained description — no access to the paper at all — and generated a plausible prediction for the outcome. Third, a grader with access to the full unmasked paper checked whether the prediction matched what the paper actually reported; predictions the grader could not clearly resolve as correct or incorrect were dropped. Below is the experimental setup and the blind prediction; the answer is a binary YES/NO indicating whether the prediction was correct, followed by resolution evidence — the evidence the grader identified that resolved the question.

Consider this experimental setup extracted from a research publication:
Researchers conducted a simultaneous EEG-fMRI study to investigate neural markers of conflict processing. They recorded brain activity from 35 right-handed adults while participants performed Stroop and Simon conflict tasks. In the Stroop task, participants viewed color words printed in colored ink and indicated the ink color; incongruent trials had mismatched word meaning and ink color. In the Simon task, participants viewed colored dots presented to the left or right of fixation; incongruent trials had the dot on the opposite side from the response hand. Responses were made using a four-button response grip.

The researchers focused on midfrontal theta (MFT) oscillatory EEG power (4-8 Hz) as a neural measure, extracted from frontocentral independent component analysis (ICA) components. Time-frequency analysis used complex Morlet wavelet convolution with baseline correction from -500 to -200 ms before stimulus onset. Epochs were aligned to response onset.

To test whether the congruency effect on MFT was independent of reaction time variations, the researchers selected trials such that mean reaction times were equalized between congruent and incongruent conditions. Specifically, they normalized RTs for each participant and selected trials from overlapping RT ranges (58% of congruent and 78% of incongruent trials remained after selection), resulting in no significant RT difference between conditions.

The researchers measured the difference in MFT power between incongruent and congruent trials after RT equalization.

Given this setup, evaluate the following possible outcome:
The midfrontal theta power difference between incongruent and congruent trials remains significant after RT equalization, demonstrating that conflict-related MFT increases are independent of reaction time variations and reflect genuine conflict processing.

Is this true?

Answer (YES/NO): NO